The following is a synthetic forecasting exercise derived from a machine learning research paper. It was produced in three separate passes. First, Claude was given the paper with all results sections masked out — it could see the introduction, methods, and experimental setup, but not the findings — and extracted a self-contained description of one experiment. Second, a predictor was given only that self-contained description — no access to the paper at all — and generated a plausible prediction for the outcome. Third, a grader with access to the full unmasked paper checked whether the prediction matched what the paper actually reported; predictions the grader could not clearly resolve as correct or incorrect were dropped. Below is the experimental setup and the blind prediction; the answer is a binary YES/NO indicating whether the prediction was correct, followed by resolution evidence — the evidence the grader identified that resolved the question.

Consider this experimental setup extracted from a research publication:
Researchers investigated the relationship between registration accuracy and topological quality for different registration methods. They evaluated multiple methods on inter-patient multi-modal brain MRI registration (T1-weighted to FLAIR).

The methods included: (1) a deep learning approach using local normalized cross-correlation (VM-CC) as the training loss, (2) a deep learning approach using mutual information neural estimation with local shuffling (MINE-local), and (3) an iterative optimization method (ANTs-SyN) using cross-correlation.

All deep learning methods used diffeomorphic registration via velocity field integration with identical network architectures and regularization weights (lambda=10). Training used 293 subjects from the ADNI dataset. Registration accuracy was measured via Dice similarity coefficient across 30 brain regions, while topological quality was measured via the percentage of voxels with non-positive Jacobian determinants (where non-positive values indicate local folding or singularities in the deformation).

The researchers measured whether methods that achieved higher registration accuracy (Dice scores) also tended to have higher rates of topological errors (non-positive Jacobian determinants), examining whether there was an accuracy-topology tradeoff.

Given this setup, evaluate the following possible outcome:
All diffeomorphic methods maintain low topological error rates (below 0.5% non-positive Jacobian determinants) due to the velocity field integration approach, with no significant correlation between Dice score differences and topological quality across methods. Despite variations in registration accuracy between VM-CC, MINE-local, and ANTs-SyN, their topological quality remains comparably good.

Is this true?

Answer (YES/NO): NO